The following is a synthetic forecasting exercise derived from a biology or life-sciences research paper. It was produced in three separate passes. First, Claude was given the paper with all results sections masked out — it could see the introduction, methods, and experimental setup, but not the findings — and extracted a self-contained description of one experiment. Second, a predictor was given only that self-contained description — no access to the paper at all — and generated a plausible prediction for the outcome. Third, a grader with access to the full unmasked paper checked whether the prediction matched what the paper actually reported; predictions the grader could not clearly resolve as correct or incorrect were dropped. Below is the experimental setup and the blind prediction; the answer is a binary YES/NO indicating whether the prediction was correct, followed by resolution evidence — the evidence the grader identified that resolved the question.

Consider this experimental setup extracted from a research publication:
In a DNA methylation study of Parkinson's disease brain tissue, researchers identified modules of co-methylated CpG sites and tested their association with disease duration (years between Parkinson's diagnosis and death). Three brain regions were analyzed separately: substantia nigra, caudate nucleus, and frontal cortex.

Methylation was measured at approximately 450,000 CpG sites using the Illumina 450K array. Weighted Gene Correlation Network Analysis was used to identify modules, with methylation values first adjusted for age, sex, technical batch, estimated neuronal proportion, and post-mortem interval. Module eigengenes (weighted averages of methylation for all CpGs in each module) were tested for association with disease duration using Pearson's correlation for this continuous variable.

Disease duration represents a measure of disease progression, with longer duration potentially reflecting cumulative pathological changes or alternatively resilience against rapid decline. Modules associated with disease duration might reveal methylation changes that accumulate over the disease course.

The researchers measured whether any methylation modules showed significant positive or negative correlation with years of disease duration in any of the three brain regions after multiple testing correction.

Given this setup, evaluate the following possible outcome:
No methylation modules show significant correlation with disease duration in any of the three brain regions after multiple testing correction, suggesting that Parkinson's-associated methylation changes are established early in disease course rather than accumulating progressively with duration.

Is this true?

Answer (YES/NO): YES